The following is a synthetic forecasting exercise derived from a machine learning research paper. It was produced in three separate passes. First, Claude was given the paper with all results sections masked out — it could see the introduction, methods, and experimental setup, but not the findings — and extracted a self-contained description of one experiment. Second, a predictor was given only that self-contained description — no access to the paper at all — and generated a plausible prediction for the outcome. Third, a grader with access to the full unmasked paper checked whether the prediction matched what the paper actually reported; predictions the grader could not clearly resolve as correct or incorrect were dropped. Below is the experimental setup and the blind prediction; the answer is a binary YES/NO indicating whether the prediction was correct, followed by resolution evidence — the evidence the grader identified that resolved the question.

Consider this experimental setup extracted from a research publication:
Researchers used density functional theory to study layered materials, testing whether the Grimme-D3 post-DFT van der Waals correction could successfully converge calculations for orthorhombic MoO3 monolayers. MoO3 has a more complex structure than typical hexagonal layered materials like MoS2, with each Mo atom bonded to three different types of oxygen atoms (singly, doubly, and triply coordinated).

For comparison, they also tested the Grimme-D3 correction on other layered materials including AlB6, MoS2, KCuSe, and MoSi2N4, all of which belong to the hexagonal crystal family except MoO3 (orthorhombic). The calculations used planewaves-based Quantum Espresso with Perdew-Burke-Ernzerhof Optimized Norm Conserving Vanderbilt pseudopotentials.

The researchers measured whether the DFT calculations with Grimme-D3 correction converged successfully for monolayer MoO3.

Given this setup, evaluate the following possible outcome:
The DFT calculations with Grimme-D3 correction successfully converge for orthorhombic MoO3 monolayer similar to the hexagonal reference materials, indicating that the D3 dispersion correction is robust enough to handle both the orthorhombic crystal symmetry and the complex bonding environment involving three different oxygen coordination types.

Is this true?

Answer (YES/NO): NO